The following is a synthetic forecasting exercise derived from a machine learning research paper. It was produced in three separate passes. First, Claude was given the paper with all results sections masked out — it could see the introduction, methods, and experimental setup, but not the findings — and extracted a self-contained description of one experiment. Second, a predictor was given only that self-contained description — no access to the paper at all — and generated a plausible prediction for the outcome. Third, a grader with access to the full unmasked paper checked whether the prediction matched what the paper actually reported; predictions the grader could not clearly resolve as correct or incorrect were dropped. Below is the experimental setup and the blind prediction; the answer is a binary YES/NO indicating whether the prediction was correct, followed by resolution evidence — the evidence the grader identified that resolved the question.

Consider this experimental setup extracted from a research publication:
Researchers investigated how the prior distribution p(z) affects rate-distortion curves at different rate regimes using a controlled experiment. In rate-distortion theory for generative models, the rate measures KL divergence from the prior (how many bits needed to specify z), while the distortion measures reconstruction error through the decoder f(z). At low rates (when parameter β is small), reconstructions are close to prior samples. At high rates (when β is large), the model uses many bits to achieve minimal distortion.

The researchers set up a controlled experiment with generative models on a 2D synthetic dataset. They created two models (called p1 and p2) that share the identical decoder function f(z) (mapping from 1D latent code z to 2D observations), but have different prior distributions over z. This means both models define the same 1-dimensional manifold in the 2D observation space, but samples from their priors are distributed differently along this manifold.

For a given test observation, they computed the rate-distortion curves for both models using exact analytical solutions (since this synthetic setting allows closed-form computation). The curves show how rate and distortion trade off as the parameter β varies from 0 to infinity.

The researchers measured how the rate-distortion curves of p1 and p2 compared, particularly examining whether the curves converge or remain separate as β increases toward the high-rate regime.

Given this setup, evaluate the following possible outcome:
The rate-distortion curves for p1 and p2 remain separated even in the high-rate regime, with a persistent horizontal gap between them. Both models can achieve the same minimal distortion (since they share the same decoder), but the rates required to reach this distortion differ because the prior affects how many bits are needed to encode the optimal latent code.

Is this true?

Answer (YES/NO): NO